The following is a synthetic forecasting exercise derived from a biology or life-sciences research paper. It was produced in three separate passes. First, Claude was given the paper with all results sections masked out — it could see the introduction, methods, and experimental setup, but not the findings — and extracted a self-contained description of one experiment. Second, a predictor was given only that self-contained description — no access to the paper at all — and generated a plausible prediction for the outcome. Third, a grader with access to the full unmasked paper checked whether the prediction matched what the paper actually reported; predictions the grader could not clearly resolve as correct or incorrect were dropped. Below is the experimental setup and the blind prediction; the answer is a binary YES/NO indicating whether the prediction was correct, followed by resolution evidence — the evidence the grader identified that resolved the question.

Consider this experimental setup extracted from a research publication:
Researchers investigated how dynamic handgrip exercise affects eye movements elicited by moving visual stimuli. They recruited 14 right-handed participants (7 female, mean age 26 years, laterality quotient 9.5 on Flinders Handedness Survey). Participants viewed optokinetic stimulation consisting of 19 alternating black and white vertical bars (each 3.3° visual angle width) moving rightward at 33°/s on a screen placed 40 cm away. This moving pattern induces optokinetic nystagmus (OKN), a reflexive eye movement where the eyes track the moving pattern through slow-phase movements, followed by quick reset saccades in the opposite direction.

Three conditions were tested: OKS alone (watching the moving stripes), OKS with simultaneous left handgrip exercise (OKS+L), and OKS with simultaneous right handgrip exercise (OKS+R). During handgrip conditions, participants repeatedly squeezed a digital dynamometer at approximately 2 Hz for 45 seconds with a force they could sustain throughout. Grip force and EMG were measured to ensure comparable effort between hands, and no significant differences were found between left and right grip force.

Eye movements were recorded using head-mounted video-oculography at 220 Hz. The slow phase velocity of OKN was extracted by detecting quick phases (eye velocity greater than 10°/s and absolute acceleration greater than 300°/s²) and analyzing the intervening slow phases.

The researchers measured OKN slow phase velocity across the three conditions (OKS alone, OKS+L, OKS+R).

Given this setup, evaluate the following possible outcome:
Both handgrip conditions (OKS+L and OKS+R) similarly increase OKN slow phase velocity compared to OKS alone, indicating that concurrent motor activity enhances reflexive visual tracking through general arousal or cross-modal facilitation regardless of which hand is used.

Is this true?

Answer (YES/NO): NO